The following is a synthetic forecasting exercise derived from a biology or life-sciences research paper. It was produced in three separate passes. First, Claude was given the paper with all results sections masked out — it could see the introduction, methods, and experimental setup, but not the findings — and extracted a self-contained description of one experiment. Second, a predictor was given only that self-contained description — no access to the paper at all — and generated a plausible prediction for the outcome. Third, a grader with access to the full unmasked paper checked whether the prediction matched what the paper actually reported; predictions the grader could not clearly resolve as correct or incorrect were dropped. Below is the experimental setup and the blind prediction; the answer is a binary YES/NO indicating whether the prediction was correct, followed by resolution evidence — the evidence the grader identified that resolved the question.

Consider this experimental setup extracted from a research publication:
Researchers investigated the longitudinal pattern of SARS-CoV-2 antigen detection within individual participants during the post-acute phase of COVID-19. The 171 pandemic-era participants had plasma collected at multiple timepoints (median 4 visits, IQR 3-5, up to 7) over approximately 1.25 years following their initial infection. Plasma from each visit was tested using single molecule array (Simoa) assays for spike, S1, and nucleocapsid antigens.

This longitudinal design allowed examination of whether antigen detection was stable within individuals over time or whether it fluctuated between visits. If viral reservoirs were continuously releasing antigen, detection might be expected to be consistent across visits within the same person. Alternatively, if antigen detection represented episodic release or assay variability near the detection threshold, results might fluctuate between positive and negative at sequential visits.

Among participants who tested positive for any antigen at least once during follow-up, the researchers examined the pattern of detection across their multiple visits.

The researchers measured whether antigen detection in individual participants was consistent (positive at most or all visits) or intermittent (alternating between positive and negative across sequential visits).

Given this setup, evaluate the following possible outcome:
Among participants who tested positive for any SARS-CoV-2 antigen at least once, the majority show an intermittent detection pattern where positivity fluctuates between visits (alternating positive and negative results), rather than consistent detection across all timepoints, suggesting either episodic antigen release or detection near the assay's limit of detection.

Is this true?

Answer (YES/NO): YES